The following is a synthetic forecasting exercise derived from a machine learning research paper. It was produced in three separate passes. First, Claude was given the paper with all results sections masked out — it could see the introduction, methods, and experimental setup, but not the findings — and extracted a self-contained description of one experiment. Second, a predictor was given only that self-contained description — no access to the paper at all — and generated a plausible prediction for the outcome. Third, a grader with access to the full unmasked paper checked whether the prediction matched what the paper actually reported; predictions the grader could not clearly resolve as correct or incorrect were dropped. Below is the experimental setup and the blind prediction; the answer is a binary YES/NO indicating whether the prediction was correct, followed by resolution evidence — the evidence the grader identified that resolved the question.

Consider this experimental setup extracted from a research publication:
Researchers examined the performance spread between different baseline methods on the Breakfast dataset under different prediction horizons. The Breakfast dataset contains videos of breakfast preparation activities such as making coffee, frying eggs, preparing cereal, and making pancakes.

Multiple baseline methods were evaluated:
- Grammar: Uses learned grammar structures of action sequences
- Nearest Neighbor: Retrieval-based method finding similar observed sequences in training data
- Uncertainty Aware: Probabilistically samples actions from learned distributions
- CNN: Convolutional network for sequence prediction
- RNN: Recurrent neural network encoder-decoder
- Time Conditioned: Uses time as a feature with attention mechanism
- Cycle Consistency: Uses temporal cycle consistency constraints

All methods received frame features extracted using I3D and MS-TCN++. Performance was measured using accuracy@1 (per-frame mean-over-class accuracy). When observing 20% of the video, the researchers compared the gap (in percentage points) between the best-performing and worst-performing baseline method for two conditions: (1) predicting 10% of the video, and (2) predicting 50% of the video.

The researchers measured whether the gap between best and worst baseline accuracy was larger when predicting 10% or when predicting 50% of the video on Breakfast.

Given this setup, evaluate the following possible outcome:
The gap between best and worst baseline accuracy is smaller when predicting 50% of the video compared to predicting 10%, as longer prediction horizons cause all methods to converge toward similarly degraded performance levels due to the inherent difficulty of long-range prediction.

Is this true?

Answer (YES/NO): YES